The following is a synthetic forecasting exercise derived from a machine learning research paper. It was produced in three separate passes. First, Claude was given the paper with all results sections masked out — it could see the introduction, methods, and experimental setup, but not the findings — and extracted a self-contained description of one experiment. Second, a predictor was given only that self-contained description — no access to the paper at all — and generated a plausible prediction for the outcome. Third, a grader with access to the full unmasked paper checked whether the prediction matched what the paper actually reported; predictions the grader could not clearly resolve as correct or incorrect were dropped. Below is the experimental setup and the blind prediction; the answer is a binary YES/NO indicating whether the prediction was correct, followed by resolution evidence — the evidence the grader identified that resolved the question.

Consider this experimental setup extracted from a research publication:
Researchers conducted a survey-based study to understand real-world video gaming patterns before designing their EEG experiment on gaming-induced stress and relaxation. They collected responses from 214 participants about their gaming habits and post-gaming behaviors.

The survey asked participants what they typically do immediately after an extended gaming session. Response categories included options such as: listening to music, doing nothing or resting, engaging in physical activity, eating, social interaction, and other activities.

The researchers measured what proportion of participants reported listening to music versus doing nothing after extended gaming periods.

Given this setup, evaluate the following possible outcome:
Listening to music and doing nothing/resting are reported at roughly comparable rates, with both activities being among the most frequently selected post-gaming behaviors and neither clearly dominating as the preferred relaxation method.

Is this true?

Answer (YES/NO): YES